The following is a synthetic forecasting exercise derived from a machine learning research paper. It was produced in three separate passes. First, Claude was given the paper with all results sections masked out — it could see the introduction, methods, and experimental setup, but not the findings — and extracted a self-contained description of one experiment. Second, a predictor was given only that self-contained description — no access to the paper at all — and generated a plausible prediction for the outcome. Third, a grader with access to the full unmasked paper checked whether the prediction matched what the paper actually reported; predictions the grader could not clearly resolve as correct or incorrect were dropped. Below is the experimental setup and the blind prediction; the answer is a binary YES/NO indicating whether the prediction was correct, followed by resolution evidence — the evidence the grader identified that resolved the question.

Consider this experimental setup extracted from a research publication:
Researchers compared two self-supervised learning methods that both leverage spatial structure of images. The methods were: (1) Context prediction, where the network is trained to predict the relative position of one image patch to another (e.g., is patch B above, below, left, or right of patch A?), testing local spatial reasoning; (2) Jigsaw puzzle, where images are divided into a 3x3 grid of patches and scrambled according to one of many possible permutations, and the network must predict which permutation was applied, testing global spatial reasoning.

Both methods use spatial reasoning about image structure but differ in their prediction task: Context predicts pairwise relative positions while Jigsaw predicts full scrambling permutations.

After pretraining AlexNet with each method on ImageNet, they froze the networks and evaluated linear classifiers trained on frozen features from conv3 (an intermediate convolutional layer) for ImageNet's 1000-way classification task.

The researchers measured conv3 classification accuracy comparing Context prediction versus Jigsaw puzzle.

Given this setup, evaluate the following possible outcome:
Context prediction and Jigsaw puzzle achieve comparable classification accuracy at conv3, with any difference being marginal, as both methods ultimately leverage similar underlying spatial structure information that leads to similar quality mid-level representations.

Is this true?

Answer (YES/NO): NO